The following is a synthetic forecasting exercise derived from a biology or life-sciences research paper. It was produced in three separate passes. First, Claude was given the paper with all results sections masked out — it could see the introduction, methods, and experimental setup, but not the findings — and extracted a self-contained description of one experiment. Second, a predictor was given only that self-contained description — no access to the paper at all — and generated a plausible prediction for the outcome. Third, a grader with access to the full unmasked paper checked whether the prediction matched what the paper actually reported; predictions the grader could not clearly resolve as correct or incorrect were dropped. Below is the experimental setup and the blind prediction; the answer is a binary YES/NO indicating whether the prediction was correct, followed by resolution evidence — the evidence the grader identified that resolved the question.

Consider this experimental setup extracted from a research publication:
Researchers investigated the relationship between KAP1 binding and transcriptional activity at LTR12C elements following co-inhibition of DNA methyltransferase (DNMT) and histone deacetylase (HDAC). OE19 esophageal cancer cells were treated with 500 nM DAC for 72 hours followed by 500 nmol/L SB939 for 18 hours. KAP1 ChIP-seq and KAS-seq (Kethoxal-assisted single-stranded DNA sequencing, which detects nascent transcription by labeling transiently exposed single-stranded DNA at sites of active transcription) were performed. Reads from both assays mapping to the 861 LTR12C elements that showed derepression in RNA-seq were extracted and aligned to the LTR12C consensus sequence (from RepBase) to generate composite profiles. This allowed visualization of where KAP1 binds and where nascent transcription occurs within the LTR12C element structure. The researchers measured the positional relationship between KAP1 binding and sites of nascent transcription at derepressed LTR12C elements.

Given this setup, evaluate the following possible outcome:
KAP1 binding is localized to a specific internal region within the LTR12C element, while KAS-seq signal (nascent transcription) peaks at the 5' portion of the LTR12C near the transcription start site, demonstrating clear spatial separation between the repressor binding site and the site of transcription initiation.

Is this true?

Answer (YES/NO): NO